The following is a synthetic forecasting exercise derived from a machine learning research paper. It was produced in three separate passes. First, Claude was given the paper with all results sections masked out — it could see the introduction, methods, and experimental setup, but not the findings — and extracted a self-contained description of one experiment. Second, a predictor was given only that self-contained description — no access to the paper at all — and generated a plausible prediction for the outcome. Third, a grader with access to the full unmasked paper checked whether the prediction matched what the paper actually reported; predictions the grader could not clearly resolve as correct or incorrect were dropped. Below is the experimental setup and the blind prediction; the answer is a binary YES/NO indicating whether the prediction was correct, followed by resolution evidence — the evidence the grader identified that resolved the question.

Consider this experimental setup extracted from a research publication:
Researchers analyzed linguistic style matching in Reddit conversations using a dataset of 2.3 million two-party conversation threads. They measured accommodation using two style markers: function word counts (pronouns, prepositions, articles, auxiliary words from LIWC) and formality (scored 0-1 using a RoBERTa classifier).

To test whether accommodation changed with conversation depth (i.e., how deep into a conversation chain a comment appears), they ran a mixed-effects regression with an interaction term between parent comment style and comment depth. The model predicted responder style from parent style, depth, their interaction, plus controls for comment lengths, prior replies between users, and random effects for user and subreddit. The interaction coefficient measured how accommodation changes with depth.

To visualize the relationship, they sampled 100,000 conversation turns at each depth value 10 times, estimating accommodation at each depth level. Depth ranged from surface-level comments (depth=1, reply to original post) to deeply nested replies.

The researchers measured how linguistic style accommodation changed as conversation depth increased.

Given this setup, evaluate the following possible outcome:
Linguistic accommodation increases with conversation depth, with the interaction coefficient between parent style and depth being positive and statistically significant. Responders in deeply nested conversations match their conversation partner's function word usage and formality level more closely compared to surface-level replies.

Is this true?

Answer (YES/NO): NO